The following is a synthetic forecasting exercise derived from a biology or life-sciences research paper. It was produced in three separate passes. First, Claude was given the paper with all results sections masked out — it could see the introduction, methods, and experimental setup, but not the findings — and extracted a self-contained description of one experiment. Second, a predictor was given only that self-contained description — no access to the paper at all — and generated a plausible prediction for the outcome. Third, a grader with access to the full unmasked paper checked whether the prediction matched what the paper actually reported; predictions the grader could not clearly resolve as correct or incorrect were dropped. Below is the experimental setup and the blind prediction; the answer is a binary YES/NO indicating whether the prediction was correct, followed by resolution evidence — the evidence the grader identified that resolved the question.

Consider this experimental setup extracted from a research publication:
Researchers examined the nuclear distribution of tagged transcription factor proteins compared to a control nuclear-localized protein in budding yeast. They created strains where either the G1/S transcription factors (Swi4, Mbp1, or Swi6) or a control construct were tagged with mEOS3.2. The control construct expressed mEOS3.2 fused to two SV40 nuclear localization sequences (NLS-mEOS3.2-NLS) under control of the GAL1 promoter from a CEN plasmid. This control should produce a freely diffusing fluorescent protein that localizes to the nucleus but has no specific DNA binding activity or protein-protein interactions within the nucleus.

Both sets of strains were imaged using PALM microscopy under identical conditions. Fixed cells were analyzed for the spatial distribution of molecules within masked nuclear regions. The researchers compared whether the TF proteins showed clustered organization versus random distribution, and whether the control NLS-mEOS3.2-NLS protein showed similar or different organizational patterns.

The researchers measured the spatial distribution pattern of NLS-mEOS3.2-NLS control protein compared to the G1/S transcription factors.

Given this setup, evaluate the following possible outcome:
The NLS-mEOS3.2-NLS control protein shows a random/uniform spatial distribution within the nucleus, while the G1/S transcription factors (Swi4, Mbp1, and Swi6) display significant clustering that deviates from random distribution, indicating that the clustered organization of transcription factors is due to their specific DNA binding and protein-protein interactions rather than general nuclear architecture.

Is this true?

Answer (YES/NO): YES